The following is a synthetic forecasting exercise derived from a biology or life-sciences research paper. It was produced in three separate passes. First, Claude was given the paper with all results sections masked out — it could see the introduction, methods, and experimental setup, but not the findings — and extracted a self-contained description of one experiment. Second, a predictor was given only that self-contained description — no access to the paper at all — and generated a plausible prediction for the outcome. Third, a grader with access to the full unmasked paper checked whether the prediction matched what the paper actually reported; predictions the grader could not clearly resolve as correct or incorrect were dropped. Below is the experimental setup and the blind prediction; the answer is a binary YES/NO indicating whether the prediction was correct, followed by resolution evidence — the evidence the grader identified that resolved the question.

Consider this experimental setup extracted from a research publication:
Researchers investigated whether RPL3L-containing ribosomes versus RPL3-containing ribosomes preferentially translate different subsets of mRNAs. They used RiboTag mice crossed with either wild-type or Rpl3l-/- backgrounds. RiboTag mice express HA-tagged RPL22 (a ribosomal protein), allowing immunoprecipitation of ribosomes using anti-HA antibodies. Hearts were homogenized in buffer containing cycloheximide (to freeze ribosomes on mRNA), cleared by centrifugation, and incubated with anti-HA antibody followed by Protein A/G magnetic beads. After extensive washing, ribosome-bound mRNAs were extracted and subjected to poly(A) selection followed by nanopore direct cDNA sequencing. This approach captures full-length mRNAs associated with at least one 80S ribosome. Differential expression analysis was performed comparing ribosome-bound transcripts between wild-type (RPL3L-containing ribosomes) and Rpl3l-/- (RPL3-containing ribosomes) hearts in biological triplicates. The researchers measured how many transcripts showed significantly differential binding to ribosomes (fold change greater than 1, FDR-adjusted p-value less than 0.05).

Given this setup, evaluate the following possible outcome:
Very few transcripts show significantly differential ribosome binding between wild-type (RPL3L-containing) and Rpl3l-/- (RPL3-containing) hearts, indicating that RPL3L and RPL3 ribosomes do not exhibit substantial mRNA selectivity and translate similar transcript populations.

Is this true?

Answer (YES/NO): YES